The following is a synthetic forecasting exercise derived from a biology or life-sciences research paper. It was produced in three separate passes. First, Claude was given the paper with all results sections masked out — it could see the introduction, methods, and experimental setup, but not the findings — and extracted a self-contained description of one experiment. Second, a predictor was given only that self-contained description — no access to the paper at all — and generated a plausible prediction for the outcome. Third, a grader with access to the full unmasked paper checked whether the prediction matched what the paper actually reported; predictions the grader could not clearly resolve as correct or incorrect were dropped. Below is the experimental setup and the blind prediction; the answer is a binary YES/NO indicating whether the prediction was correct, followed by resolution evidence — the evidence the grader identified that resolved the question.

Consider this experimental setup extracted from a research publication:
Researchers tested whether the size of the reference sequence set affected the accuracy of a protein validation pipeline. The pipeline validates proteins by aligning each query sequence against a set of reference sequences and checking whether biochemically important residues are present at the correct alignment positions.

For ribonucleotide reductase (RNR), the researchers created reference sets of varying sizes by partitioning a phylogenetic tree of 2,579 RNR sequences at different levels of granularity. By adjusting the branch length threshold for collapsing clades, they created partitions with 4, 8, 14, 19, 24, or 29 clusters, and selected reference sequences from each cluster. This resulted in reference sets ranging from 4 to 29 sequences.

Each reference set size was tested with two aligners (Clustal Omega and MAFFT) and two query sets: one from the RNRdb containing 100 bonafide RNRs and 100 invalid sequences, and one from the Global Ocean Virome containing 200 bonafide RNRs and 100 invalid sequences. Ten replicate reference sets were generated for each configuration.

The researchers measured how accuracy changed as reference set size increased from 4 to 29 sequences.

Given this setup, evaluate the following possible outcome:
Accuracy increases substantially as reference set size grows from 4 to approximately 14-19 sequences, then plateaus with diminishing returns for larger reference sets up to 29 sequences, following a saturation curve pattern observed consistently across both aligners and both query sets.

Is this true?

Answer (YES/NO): NO